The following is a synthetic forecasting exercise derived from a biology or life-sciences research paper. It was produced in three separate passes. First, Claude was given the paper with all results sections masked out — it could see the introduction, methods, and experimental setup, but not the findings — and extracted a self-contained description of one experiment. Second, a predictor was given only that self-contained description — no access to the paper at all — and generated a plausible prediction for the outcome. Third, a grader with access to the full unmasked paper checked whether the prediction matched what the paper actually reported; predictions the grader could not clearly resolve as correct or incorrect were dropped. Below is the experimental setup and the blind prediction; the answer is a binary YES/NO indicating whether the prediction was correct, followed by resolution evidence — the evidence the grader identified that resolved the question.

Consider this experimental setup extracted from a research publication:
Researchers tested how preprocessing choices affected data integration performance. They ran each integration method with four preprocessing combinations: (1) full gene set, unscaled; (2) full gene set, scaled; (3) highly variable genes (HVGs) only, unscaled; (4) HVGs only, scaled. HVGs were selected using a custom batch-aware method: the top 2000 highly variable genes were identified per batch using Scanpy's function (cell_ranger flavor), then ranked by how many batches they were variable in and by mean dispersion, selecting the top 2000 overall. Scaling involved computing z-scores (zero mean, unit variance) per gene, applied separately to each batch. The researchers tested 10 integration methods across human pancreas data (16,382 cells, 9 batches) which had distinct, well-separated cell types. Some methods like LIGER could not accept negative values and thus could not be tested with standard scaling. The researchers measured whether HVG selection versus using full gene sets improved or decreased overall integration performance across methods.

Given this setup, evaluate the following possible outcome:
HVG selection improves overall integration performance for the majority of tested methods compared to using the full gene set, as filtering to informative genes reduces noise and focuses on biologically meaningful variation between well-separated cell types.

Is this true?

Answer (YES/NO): YES